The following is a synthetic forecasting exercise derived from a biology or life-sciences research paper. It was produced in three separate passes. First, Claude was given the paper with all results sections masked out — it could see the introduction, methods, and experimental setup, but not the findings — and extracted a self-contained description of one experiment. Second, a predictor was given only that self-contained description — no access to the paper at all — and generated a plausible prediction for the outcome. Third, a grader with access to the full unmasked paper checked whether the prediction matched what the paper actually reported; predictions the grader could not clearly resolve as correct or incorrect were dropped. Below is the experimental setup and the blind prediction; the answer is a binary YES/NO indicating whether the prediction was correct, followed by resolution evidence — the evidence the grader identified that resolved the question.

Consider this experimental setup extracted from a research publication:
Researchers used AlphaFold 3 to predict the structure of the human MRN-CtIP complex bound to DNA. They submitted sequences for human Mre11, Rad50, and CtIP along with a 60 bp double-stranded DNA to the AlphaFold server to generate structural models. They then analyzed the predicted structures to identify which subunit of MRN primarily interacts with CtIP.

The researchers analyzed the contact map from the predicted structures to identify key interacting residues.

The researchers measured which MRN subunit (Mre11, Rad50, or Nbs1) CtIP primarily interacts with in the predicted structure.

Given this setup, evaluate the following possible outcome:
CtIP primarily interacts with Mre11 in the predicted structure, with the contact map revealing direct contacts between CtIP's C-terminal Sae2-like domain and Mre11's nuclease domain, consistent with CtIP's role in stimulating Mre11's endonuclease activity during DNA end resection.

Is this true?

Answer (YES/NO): NO